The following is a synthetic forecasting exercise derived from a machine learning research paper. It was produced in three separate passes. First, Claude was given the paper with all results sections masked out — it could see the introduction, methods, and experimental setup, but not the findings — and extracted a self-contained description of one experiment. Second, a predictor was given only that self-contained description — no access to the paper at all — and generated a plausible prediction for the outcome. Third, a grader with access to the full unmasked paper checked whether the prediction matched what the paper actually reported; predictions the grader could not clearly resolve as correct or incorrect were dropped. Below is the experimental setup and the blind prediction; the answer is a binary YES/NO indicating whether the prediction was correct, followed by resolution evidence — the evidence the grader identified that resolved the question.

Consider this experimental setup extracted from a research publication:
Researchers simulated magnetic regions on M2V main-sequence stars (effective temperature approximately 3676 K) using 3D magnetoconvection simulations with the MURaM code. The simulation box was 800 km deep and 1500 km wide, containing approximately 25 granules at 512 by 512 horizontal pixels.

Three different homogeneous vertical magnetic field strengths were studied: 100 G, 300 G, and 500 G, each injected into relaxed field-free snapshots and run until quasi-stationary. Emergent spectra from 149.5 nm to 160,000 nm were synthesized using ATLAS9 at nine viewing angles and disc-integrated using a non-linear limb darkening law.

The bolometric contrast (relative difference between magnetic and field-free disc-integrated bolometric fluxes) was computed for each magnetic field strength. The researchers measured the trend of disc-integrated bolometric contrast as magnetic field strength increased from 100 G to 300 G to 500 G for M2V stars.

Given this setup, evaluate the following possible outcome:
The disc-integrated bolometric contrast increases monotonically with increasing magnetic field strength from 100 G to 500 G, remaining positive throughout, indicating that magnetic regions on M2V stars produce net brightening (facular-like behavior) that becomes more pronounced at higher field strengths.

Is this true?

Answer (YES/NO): NO